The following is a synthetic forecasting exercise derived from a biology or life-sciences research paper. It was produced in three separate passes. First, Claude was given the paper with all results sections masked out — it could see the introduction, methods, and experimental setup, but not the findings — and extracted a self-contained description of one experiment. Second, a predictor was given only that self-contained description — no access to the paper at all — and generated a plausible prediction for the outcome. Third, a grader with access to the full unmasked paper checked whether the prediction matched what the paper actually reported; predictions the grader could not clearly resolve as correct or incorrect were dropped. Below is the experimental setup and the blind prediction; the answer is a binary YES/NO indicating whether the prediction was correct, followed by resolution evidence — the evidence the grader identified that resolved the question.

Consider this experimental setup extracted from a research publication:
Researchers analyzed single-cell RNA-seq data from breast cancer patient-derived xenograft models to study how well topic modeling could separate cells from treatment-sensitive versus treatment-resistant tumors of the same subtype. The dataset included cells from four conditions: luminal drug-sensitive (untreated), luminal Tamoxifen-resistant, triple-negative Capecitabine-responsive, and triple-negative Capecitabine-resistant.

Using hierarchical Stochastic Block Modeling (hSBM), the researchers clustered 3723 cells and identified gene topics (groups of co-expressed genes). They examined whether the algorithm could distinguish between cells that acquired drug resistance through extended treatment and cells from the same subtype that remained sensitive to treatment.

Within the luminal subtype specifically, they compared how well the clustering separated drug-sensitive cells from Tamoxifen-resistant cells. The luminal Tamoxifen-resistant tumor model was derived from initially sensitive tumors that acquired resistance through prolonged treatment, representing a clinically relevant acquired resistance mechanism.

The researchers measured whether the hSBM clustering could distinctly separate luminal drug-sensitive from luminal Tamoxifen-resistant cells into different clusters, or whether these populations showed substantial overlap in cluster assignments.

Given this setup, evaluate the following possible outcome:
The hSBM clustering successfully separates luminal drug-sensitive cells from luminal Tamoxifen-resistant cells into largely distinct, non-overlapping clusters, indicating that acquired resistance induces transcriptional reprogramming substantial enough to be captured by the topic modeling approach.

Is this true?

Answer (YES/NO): NO